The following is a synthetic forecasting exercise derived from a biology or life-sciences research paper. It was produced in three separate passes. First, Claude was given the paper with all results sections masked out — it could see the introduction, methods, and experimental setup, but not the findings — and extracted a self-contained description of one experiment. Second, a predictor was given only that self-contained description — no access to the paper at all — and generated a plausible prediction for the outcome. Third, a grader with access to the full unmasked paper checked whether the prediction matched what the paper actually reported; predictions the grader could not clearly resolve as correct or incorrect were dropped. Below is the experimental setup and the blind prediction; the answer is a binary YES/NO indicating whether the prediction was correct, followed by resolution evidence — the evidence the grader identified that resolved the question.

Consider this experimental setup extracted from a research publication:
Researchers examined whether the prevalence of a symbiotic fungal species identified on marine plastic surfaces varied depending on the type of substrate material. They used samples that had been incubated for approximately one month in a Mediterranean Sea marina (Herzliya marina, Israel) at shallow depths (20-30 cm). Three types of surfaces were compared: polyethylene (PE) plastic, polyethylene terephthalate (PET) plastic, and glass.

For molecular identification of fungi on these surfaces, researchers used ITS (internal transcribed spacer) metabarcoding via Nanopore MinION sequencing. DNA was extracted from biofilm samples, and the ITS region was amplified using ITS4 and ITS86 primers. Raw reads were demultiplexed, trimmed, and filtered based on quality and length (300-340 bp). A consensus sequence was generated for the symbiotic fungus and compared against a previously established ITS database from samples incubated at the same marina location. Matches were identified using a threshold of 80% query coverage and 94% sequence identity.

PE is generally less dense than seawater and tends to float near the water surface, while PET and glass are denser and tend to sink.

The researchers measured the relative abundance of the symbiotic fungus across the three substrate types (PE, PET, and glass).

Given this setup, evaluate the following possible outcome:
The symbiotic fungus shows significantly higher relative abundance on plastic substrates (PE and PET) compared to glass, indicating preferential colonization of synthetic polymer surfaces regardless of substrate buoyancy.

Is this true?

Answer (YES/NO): NO